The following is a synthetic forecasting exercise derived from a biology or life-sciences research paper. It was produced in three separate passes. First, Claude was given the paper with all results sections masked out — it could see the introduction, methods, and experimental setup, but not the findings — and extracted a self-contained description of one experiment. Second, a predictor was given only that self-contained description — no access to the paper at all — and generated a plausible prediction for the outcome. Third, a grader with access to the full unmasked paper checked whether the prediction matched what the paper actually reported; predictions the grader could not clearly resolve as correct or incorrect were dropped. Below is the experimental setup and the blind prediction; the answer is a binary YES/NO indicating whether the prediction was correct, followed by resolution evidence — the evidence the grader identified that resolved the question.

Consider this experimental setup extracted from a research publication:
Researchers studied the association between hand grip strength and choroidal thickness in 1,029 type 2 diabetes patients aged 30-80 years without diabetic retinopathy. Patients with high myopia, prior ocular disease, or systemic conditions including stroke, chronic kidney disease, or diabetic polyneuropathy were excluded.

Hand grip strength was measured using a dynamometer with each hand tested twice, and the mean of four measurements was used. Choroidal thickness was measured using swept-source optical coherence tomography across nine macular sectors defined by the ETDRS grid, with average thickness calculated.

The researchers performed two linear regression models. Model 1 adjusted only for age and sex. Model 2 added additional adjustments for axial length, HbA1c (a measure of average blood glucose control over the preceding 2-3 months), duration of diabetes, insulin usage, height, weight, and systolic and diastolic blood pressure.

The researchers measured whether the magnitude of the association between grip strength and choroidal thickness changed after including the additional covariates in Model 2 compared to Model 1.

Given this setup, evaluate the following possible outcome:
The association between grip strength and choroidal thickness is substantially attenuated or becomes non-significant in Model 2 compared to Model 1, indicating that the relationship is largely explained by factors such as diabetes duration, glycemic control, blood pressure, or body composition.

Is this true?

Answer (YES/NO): NO